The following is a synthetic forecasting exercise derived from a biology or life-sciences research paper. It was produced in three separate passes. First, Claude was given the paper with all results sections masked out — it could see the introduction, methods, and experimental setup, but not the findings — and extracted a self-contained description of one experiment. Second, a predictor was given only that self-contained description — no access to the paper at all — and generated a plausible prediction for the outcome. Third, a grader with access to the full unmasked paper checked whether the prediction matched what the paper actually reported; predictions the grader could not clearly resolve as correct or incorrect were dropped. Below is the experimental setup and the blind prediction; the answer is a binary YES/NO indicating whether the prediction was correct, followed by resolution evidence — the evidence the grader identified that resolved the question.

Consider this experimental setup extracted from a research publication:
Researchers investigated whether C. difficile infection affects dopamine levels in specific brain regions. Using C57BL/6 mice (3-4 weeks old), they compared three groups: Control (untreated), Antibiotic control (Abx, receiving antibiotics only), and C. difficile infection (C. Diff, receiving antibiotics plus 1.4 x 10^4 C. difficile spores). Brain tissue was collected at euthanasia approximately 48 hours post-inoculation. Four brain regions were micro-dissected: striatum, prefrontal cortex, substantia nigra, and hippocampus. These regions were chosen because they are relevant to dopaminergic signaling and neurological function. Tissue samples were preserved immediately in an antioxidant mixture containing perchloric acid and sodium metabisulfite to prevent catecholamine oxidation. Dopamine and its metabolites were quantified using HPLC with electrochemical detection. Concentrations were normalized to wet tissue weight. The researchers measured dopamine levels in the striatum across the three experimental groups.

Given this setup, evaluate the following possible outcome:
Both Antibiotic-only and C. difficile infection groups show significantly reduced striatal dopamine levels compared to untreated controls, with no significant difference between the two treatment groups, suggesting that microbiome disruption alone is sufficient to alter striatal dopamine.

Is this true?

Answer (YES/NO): NO